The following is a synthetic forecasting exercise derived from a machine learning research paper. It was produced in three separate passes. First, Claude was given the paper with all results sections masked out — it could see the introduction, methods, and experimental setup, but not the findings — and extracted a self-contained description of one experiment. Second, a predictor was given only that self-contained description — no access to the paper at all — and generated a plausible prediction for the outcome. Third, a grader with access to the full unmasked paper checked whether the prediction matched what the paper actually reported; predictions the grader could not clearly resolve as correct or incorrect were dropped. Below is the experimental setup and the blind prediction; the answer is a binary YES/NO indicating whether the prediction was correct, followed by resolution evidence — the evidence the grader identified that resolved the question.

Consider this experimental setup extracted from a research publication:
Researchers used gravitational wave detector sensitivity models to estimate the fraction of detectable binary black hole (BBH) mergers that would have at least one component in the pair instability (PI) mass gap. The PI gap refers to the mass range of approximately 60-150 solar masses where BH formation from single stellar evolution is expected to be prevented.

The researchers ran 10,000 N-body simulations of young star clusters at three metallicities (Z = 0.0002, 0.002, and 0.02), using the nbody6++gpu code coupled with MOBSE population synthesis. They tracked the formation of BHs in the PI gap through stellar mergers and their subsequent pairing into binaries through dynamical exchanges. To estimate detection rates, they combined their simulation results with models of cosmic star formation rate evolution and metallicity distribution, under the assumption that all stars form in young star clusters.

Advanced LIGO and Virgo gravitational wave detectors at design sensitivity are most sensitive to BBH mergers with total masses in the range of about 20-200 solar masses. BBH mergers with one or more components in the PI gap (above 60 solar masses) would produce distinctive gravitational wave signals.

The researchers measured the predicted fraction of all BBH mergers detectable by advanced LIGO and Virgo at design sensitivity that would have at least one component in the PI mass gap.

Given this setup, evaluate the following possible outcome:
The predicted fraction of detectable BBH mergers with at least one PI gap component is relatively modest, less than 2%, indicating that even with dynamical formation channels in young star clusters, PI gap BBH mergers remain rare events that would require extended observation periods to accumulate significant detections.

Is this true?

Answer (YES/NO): NO